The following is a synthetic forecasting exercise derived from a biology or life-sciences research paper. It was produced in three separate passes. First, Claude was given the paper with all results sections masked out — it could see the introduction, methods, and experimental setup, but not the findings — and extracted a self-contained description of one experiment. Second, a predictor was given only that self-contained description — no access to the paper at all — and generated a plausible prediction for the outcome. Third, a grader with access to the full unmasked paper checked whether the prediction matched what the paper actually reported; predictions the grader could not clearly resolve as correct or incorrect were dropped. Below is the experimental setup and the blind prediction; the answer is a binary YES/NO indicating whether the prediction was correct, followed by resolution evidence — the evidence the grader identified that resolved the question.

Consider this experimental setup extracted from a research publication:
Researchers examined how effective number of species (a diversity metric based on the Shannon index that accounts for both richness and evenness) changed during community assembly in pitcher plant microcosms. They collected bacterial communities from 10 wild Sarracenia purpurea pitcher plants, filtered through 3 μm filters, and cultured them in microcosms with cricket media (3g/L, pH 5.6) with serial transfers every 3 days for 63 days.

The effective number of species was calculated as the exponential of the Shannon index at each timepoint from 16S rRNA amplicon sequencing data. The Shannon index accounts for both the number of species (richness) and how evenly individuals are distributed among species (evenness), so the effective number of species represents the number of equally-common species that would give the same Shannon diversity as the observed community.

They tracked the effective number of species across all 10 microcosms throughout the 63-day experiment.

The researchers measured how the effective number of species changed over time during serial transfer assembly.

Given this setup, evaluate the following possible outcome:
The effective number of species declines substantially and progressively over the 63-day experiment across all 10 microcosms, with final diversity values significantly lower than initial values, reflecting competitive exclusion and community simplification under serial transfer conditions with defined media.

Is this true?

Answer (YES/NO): NO